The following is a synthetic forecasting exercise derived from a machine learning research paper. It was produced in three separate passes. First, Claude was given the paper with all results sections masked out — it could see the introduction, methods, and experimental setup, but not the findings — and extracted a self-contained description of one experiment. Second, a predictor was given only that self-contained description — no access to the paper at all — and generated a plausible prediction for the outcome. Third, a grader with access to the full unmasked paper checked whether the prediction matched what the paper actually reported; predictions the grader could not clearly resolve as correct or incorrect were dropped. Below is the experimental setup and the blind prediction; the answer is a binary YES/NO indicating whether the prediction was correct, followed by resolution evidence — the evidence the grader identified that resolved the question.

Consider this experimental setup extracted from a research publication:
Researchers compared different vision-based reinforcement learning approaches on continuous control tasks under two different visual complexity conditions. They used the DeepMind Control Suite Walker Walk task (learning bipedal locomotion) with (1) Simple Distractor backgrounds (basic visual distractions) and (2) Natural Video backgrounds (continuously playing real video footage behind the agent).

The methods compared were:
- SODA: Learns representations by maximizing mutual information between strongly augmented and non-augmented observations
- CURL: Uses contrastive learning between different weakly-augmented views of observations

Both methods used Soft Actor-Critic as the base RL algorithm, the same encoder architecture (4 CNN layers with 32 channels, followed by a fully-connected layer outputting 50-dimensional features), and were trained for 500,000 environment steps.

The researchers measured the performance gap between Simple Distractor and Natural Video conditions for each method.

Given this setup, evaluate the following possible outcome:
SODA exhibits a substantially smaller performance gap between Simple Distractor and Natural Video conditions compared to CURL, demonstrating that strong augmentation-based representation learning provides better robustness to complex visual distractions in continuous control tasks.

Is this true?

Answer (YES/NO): NO